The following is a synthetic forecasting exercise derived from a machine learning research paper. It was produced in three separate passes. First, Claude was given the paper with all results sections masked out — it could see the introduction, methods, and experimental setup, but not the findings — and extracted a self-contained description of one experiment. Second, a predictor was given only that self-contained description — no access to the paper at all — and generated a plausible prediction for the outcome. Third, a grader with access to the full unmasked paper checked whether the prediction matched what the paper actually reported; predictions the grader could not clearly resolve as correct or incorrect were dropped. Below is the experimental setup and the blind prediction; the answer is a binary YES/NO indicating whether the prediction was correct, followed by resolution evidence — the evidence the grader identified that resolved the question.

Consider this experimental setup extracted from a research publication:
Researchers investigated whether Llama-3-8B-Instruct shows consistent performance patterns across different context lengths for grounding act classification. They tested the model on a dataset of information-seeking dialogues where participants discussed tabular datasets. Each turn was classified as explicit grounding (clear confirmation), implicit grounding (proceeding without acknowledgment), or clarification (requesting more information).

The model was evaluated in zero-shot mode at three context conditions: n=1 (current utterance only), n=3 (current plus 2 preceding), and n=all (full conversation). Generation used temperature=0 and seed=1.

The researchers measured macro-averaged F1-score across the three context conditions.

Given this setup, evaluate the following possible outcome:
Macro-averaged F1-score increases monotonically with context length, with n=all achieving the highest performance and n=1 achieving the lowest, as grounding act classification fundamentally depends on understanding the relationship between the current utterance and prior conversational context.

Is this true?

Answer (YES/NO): NO